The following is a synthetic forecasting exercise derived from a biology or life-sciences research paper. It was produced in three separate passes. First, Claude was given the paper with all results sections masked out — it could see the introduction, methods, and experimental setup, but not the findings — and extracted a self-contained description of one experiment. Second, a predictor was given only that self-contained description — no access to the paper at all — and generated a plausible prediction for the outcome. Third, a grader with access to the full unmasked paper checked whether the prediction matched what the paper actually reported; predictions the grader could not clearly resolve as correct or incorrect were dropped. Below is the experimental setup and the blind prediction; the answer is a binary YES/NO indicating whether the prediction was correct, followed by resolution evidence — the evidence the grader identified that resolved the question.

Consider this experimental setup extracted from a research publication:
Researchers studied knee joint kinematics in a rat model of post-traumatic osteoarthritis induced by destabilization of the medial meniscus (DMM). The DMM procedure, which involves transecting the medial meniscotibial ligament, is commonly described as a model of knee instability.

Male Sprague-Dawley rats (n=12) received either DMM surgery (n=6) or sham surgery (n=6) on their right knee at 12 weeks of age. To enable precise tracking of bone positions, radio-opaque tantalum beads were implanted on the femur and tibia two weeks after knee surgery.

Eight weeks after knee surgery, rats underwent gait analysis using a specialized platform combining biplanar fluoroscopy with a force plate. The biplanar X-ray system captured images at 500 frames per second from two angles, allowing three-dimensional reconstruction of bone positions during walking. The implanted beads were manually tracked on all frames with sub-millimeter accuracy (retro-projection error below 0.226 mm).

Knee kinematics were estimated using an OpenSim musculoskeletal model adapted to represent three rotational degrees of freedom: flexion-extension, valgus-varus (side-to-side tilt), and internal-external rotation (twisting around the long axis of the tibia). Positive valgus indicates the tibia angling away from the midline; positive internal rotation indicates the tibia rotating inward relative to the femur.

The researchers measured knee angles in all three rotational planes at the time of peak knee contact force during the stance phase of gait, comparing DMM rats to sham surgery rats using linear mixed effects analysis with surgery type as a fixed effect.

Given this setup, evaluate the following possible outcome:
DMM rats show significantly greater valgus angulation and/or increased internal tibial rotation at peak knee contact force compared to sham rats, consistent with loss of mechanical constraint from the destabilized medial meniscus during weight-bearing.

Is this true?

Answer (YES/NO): YES